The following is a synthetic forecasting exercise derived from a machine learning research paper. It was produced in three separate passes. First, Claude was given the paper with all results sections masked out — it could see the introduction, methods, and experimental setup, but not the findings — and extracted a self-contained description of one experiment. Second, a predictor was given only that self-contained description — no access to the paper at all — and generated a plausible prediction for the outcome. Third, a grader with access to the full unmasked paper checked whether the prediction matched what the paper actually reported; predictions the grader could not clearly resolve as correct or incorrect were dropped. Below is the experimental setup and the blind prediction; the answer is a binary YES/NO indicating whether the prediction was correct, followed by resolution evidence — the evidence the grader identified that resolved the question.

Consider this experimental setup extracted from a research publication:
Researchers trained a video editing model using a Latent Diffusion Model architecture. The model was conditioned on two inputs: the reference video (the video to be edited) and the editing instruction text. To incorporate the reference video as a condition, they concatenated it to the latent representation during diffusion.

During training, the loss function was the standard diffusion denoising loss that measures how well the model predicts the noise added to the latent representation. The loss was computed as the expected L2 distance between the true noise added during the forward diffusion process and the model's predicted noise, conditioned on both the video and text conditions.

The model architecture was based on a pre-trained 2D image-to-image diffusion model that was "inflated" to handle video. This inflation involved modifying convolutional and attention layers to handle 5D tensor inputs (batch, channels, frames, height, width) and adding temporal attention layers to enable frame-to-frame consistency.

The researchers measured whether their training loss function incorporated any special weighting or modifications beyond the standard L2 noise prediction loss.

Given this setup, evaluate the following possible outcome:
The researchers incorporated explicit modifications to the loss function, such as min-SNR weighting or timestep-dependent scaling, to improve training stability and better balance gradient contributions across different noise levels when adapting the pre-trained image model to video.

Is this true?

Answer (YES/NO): NO